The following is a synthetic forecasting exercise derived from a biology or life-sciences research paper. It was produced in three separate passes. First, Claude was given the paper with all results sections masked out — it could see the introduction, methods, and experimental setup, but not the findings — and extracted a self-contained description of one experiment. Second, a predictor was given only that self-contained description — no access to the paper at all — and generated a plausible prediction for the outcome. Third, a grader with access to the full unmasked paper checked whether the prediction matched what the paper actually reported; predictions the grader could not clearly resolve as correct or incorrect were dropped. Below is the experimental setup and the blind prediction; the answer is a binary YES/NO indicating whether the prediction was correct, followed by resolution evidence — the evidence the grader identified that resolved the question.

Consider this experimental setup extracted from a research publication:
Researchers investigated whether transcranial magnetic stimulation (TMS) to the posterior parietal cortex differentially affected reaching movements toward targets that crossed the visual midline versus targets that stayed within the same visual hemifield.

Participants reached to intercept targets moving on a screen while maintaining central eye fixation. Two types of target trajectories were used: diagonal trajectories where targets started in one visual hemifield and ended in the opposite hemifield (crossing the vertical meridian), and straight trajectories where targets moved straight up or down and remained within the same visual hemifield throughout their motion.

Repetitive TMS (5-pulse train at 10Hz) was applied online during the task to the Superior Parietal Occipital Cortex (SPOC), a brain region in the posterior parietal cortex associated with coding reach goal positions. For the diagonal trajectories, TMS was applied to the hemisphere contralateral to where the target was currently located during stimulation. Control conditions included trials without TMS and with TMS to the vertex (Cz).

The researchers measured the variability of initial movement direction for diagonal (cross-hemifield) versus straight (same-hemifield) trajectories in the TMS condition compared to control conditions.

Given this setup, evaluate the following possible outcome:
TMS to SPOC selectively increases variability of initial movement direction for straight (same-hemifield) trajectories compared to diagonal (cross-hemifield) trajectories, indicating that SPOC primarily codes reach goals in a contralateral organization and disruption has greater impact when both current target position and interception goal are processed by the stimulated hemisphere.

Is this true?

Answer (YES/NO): NO